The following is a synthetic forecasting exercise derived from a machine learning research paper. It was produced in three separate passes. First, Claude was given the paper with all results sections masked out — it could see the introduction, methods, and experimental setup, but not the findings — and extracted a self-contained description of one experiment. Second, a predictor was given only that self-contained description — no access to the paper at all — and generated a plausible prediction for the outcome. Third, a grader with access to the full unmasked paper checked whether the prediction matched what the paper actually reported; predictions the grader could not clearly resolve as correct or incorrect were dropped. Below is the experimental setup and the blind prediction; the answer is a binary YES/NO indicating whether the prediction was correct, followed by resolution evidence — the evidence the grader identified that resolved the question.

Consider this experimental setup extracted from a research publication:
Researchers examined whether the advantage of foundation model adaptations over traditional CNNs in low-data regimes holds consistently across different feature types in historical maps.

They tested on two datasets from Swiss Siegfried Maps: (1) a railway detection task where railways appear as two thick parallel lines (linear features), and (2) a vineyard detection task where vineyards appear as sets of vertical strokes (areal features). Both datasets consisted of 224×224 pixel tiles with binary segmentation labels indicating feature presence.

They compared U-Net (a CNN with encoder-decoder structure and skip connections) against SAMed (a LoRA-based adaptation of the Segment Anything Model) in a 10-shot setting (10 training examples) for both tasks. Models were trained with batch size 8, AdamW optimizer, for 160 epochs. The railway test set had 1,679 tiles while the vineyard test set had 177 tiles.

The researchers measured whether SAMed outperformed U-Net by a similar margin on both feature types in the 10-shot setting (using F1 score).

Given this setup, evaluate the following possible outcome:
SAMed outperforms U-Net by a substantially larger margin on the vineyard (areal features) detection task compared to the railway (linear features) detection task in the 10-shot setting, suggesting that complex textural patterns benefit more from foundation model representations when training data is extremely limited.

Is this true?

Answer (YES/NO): NO